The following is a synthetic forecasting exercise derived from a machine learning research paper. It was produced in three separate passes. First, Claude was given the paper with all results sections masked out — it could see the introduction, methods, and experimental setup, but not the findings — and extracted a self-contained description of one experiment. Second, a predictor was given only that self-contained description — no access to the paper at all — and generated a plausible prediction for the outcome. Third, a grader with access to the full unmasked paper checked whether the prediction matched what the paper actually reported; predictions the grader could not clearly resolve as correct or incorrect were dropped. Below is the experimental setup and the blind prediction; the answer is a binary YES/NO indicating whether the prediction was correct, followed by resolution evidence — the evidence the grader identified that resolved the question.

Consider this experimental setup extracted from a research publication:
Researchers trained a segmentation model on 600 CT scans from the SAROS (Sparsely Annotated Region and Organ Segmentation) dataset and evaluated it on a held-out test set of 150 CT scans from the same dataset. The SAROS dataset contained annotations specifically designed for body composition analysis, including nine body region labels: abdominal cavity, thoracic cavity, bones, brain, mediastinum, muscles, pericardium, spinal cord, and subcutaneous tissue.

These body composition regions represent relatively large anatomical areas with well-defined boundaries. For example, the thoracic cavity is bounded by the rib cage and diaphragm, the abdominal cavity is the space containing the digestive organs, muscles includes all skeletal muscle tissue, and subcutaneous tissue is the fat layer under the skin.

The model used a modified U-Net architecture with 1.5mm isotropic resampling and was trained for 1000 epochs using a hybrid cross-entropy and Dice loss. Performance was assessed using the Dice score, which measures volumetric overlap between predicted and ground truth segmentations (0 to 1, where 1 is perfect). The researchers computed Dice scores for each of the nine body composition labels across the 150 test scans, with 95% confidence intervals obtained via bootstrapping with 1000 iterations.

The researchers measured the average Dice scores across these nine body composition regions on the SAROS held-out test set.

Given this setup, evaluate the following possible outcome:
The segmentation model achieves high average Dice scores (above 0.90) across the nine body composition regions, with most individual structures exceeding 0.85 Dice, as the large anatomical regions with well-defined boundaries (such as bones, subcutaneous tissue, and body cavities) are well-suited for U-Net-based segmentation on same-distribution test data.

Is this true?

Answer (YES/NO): YES